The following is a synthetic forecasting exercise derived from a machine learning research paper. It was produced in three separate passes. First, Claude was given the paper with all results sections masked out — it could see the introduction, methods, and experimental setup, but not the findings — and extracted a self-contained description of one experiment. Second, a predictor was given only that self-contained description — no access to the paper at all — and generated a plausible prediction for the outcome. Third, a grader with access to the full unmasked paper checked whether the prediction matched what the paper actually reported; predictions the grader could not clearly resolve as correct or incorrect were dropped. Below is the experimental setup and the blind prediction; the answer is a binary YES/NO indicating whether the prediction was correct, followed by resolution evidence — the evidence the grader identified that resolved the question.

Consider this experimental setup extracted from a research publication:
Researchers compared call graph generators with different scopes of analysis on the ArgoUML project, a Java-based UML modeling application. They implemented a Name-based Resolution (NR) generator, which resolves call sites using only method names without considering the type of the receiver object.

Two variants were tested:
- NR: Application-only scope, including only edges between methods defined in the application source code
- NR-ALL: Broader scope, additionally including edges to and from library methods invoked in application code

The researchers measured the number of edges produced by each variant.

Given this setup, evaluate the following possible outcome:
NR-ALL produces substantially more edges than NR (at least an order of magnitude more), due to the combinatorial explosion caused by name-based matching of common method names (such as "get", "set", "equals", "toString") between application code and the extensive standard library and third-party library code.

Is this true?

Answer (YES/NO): NO